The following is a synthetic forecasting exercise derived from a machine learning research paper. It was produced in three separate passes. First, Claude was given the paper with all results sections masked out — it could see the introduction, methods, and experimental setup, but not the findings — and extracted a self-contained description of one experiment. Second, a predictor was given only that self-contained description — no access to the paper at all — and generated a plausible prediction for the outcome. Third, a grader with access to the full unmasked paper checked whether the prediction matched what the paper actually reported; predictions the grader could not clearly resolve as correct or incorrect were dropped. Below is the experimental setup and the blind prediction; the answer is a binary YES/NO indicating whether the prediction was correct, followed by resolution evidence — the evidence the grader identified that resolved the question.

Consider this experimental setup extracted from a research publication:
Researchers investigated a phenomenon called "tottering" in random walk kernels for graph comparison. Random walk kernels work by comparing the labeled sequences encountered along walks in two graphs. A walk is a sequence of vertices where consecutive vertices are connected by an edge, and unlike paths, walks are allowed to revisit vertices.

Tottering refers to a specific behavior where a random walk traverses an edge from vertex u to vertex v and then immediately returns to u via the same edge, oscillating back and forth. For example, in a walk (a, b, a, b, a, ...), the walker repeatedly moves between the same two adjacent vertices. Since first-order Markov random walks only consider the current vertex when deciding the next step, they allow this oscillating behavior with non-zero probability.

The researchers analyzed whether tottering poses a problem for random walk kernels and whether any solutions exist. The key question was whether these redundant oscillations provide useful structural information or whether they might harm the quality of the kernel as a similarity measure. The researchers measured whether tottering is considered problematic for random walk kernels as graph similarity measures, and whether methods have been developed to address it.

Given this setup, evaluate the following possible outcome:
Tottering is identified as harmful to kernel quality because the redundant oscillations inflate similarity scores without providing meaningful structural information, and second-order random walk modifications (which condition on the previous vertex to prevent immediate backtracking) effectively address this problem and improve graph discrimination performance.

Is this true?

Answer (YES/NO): NO